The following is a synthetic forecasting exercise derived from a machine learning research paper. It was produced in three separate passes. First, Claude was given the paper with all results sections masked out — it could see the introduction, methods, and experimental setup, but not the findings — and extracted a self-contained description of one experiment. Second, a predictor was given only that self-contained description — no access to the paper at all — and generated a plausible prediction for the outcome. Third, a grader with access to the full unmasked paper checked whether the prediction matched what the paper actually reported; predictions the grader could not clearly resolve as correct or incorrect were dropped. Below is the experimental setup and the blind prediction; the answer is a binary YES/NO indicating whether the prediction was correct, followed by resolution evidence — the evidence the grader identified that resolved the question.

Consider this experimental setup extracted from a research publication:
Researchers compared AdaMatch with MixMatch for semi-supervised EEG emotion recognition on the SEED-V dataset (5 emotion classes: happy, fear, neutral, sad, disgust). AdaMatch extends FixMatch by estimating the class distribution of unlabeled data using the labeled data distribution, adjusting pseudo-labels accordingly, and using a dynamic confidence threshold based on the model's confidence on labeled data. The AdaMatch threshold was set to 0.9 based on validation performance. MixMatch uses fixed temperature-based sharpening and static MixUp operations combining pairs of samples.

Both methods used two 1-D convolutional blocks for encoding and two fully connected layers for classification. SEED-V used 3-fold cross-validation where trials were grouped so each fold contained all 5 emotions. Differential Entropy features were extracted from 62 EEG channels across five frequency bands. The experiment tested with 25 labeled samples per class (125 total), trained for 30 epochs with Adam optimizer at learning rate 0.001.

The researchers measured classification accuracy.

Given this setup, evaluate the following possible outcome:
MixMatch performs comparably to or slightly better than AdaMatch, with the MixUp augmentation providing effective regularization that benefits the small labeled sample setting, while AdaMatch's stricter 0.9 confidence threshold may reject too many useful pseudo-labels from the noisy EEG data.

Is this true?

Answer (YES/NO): NO